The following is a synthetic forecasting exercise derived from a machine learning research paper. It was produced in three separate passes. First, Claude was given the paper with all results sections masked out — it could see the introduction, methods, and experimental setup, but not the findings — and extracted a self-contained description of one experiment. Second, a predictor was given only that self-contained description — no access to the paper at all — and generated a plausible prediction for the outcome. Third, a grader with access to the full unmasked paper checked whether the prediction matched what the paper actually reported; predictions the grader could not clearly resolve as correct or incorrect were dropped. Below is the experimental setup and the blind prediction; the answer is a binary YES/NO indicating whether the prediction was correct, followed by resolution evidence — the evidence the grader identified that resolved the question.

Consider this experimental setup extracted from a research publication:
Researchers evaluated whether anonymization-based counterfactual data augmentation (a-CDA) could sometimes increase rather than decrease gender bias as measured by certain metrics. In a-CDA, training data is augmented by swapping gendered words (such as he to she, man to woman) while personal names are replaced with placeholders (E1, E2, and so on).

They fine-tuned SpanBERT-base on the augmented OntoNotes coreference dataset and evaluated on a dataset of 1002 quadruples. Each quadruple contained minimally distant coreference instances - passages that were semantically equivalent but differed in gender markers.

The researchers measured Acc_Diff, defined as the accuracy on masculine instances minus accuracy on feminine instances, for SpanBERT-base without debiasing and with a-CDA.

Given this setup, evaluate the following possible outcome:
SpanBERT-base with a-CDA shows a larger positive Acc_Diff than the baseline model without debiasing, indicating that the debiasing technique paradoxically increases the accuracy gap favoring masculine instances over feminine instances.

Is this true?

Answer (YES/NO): YES